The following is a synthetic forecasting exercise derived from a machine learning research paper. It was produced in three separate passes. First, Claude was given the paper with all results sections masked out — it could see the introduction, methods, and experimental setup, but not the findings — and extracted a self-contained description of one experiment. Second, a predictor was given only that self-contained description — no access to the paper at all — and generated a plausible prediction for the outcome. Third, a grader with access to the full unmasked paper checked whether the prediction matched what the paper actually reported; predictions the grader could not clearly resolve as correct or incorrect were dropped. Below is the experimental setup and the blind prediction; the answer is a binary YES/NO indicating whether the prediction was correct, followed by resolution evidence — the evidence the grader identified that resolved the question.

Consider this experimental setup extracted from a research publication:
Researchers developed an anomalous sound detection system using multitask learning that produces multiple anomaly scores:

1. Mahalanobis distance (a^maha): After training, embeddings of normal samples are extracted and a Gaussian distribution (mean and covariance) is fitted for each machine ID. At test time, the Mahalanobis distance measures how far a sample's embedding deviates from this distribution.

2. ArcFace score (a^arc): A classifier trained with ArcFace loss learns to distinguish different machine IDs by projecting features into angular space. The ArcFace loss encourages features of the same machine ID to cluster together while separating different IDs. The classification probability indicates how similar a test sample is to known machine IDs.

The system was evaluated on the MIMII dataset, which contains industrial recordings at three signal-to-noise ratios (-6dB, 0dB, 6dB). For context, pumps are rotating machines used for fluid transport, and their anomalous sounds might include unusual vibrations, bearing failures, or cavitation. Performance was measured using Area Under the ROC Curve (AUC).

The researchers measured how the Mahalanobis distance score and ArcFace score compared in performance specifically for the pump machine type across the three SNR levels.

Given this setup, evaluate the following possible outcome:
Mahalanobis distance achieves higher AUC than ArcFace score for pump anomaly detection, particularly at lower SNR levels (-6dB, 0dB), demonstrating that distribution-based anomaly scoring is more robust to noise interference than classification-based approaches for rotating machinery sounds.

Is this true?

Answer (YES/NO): NO